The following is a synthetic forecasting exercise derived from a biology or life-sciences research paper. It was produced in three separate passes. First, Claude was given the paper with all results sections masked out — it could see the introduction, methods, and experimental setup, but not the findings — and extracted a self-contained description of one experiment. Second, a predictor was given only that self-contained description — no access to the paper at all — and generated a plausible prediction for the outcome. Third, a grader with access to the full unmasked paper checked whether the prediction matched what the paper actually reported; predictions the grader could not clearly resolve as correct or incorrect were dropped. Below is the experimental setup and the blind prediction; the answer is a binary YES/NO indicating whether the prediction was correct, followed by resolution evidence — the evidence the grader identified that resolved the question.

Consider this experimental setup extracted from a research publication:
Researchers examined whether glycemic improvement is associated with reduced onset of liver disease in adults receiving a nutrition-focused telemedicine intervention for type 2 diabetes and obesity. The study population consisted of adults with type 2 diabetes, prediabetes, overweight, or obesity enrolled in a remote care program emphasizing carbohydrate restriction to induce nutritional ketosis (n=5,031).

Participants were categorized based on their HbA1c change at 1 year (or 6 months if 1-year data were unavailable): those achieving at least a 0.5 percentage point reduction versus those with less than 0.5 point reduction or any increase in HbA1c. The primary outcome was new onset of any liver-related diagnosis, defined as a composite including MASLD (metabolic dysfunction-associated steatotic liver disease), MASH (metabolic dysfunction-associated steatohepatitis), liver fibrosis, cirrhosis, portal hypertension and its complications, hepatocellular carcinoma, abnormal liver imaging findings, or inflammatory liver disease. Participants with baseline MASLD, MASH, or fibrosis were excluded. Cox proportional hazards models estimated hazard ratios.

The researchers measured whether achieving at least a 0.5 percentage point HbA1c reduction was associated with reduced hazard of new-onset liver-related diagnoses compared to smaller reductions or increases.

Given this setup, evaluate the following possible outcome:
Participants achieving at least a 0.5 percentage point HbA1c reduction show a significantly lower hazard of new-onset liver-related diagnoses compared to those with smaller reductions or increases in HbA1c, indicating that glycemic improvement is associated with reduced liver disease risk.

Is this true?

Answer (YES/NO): NO